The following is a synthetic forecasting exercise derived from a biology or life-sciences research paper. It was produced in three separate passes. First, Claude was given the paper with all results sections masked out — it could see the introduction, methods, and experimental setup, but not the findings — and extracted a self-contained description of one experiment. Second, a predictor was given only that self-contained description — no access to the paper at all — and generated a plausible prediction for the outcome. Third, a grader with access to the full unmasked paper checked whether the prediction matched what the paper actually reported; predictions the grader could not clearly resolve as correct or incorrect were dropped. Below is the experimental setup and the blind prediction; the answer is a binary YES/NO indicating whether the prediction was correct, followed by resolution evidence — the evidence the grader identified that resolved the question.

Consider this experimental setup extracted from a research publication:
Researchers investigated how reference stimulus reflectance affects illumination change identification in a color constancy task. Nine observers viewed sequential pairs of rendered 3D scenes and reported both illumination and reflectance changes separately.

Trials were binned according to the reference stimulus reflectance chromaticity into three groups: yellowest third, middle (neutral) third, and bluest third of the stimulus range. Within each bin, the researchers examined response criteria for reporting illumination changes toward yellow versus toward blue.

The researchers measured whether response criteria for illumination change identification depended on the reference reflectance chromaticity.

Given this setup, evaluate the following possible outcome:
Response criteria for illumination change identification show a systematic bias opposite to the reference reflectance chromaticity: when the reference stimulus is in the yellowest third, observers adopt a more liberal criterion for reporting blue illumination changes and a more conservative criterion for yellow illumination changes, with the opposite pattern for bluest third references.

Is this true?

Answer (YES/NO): NO